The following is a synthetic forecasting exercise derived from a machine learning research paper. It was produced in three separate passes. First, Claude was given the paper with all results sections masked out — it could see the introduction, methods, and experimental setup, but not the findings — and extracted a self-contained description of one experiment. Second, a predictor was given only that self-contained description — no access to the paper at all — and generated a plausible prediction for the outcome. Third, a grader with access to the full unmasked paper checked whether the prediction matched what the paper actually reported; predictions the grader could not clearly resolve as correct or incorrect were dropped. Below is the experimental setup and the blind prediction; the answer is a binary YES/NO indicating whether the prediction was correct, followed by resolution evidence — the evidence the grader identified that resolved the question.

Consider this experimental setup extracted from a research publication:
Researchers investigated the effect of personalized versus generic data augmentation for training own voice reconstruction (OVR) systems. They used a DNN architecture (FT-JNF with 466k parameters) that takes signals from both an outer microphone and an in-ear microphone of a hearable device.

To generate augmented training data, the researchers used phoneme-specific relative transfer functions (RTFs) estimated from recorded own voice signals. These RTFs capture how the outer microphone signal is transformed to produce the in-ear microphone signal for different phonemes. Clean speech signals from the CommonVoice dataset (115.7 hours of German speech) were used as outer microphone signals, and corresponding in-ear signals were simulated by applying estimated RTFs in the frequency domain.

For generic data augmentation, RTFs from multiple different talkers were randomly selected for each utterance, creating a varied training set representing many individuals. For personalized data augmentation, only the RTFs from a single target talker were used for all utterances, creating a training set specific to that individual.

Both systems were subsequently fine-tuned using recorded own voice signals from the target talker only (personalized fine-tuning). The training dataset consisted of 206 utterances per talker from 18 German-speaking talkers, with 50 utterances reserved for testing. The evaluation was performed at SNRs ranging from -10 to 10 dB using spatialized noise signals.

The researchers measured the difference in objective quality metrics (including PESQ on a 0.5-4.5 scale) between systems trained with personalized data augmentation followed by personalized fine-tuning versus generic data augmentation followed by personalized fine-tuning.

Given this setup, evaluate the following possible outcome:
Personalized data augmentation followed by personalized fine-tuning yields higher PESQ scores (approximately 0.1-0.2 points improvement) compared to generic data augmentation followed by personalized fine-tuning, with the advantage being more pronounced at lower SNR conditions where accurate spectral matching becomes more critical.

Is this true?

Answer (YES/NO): NO